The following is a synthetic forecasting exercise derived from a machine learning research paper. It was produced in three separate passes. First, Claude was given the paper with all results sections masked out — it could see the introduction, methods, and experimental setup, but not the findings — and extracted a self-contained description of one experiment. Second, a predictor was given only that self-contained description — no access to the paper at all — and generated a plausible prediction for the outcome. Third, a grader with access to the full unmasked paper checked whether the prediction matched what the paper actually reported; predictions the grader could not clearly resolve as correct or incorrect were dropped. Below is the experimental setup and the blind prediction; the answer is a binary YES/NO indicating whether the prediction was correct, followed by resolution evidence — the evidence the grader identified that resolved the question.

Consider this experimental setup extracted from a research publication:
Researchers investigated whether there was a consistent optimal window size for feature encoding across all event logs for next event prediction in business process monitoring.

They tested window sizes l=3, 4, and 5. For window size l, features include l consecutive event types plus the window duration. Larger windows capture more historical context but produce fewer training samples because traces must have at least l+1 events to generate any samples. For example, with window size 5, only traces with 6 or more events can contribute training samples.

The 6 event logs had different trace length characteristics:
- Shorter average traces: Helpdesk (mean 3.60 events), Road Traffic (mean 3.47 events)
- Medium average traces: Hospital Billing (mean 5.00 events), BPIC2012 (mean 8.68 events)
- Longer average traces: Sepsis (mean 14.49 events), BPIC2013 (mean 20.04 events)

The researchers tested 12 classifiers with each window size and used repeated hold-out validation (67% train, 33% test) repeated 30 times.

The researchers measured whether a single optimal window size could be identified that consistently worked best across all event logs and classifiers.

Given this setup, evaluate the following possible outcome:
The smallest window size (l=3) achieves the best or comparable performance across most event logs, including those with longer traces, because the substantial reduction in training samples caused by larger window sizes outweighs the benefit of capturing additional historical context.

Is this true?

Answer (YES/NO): NO